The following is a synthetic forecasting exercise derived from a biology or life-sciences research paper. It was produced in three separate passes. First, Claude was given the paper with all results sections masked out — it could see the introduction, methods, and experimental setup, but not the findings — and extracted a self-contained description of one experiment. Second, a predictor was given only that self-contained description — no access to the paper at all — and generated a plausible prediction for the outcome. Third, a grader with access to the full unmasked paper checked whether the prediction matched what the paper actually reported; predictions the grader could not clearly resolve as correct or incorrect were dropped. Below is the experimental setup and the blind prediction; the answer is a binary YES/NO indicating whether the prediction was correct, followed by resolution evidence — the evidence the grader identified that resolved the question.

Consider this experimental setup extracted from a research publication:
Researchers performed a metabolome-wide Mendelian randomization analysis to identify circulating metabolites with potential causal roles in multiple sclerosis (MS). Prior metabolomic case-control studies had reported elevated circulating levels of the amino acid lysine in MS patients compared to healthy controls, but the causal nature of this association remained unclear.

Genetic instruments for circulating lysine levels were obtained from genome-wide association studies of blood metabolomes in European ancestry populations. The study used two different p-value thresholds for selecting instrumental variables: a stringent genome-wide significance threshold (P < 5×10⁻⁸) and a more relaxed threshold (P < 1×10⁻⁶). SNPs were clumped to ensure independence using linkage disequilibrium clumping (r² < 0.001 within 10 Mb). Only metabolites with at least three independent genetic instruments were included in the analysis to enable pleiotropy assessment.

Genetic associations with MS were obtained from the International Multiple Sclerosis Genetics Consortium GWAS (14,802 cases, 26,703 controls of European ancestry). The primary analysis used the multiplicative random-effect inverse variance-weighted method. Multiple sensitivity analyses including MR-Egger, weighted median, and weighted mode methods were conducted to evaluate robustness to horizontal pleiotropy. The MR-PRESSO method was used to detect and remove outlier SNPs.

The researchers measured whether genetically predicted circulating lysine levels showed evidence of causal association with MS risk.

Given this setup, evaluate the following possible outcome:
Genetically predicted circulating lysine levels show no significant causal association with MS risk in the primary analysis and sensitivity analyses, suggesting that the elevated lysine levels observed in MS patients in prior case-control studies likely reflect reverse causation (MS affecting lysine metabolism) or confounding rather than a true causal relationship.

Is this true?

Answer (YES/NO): NO